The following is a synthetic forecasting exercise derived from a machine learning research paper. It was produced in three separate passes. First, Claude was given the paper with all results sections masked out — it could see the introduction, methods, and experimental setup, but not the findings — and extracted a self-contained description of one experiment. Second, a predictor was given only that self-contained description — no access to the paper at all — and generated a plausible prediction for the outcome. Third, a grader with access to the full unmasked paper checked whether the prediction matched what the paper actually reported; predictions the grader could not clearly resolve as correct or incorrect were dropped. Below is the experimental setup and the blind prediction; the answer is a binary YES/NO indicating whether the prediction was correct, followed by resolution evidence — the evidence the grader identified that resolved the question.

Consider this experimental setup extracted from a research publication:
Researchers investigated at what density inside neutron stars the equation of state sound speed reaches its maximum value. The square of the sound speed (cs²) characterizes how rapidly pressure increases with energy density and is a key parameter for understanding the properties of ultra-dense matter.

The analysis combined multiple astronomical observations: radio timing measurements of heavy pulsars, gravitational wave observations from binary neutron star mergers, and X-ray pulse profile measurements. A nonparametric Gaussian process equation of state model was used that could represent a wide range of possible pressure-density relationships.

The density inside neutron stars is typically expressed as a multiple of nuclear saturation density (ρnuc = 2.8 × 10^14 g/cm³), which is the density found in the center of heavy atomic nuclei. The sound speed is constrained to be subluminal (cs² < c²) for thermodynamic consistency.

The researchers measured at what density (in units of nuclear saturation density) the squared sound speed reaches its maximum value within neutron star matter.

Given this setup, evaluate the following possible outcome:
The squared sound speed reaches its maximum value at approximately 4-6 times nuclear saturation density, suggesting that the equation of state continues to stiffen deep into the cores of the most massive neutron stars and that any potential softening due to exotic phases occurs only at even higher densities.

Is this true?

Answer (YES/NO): NO